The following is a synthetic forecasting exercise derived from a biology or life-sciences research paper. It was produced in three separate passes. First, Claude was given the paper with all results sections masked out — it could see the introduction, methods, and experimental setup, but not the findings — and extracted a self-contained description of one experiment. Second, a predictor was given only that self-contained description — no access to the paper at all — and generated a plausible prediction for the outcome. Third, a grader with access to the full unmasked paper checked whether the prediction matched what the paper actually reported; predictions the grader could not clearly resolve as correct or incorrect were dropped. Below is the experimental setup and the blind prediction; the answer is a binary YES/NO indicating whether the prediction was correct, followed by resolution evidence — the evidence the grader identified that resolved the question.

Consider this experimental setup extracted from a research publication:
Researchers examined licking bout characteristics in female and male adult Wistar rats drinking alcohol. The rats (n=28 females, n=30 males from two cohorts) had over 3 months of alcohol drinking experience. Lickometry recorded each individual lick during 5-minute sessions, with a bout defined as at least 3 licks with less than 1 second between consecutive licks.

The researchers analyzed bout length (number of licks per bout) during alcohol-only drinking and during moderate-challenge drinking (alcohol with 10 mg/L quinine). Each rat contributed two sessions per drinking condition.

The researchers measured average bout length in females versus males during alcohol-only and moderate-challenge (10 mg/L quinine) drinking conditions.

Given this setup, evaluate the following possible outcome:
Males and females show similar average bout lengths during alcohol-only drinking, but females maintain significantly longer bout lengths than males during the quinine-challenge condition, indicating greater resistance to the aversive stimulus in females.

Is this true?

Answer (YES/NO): NO